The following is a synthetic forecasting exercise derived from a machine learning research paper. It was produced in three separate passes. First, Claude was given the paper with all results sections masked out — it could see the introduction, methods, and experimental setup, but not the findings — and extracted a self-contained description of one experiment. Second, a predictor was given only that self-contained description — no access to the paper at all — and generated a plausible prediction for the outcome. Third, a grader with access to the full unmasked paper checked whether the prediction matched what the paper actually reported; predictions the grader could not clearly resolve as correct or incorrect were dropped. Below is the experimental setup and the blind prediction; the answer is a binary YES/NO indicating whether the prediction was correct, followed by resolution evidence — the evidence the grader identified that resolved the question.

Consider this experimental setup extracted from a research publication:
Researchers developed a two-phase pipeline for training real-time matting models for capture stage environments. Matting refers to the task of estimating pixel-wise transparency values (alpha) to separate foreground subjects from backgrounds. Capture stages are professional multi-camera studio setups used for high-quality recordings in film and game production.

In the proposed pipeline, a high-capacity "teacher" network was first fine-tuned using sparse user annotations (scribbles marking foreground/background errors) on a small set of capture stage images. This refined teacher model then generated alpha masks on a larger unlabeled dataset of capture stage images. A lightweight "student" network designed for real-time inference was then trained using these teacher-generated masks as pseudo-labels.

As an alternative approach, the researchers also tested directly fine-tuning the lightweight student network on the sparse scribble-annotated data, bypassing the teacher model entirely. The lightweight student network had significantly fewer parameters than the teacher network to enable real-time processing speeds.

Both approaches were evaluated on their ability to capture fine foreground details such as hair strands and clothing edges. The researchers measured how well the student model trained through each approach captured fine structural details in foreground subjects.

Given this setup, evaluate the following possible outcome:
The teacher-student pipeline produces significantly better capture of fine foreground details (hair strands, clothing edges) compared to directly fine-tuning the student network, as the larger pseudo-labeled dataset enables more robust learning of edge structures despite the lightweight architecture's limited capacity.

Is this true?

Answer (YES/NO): YES